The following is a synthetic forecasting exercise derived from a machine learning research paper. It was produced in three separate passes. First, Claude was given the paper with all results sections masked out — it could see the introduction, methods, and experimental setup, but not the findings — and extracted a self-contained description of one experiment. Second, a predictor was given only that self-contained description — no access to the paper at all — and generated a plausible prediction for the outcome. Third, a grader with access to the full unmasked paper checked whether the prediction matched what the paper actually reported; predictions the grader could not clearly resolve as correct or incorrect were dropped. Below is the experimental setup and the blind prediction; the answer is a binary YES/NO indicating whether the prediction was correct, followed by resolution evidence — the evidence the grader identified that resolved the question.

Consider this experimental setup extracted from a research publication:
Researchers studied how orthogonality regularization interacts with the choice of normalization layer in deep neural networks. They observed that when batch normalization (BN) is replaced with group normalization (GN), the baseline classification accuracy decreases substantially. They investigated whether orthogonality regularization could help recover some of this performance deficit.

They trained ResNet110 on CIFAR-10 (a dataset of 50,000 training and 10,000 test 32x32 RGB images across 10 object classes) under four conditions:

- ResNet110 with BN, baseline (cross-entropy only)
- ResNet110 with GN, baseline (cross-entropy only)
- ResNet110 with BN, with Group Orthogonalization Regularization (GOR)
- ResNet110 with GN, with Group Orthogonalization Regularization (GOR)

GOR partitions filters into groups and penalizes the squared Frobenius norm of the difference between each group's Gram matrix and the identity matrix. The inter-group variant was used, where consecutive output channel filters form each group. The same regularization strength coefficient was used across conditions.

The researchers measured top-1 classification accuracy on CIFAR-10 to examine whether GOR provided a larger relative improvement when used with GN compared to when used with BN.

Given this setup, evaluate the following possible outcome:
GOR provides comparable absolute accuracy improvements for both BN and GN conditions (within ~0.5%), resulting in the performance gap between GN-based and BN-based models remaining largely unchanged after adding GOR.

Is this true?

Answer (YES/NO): NO